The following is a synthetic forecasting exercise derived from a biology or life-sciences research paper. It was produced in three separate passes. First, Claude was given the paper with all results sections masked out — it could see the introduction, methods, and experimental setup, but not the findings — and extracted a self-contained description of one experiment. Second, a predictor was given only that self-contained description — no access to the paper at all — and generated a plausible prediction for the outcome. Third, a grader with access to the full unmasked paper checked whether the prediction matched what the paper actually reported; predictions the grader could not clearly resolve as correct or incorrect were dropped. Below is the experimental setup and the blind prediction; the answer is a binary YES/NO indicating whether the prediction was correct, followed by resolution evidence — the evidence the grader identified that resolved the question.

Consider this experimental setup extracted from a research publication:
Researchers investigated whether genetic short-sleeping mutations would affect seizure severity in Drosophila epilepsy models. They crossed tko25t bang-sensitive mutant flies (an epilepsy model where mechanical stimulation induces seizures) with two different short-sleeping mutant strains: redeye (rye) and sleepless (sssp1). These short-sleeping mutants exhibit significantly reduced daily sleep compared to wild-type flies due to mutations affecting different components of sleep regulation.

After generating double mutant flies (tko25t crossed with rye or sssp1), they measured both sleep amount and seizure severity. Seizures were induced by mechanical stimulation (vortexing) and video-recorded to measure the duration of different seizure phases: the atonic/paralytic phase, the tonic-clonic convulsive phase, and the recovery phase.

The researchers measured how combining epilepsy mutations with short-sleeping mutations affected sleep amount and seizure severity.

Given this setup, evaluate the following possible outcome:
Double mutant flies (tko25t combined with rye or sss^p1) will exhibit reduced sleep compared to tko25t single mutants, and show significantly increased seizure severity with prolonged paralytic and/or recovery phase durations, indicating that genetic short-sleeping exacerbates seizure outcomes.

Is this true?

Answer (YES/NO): NO